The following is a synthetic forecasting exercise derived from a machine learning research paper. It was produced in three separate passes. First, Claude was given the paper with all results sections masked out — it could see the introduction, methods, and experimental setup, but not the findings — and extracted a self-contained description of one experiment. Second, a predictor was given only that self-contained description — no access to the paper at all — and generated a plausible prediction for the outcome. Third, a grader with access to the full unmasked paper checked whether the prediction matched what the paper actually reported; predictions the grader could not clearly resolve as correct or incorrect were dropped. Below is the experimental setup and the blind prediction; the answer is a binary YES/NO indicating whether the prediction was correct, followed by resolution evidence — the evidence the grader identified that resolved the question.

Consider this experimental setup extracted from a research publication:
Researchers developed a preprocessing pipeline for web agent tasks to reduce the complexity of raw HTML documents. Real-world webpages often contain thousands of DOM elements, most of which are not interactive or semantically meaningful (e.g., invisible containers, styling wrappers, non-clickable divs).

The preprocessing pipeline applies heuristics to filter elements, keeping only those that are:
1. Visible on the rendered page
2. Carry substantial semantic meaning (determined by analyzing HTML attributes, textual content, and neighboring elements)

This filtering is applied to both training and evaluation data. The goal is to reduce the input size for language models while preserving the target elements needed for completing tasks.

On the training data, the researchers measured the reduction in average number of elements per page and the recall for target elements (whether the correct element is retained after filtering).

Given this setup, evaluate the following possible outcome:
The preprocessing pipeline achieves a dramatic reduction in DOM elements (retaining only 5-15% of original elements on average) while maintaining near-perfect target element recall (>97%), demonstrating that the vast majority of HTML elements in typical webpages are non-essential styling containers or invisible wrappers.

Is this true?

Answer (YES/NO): NO